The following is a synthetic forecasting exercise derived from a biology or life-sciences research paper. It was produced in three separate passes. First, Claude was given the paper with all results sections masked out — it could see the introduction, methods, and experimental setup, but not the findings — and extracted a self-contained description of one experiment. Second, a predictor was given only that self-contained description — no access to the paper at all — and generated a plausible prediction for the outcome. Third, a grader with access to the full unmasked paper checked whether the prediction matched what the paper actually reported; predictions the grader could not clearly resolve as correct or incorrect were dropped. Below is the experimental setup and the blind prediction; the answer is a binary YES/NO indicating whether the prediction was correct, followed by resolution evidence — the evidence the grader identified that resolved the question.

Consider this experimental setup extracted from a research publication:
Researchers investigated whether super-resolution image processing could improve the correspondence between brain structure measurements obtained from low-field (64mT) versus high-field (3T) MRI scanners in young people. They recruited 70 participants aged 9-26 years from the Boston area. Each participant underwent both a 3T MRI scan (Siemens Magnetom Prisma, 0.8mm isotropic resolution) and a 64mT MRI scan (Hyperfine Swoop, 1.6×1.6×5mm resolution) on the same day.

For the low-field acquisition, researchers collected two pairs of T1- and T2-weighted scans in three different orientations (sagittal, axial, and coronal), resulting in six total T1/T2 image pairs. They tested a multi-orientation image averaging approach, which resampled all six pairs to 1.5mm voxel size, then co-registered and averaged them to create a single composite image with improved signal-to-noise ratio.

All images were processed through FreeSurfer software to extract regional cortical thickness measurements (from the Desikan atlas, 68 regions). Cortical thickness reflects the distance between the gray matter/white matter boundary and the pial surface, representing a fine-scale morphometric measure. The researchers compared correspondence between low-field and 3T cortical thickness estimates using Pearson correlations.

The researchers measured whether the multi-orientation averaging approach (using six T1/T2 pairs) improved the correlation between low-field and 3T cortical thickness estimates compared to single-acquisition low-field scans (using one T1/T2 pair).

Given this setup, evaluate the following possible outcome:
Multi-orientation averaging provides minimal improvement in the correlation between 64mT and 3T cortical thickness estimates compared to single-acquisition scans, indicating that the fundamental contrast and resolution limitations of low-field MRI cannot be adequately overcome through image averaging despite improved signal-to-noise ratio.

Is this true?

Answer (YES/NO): YES